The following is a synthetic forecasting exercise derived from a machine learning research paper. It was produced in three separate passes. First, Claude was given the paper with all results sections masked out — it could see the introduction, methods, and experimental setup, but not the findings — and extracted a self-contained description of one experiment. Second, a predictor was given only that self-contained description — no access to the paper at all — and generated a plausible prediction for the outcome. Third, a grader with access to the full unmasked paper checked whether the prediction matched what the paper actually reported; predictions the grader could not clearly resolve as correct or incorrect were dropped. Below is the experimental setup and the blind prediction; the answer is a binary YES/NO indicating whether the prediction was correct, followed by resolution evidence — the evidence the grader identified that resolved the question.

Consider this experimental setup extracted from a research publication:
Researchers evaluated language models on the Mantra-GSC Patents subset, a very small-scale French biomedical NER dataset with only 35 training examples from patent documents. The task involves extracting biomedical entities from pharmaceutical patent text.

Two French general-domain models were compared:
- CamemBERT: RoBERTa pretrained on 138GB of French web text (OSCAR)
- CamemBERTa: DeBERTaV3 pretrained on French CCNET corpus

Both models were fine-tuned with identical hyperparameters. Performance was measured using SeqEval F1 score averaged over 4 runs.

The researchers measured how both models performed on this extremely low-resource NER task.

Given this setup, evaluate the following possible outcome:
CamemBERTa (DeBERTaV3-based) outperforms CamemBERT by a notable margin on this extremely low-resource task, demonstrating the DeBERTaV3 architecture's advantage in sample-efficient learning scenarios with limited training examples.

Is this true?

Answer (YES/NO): YES